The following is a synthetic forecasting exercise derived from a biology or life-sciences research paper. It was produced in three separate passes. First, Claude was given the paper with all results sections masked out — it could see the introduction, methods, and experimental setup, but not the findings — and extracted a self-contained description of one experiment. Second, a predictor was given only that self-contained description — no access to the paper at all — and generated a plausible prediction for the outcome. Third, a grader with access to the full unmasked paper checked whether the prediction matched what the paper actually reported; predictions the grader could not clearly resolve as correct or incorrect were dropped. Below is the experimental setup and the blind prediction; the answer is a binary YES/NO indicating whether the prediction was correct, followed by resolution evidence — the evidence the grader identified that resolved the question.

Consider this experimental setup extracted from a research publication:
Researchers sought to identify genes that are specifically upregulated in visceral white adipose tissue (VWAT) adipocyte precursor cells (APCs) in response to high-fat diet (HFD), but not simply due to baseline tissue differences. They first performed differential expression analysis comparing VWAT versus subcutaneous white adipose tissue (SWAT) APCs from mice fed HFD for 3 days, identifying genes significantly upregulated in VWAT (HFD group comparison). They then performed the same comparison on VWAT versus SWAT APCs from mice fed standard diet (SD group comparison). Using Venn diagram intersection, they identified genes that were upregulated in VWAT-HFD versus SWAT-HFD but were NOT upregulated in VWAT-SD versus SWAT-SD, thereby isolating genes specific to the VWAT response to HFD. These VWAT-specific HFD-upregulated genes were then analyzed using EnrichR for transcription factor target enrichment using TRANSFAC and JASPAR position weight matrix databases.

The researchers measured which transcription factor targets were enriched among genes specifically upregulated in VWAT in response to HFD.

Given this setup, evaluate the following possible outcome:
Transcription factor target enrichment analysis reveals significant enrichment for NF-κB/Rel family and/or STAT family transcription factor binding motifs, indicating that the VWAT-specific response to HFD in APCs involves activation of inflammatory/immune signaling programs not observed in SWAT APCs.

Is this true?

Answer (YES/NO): NO